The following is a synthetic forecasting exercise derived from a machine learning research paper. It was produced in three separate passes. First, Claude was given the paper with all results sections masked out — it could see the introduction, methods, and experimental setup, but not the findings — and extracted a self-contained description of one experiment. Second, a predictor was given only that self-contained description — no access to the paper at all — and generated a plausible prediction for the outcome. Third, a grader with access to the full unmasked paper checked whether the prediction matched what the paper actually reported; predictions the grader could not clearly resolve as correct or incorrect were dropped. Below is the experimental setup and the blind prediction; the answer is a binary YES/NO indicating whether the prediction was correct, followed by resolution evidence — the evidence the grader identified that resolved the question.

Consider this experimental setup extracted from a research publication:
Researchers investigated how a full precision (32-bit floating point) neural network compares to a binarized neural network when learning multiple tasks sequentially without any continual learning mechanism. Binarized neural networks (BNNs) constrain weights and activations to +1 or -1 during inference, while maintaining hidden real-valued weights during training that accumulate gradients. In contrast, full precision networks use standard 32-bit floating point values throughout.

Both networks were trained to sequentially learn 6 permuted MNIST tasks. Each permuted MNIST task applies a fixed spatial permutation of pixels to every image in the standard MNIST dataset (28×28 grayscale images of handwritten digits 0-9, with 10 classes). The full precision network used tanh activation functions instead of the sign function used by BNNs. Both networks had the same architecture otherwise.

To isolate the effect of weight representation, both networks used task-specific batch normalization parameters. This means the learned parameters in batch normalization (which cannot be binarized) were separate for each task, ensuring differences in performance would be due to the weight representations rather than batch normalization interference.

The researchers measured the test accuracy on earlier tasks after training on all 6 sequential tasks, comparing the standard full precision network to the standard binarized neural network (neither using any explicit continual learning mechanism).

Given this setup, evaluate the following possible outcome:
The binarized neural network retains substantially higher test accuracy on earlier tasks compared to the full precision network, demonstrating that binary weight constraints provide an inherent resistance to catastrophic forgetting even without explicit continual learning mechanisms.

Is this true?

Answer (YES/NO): NO